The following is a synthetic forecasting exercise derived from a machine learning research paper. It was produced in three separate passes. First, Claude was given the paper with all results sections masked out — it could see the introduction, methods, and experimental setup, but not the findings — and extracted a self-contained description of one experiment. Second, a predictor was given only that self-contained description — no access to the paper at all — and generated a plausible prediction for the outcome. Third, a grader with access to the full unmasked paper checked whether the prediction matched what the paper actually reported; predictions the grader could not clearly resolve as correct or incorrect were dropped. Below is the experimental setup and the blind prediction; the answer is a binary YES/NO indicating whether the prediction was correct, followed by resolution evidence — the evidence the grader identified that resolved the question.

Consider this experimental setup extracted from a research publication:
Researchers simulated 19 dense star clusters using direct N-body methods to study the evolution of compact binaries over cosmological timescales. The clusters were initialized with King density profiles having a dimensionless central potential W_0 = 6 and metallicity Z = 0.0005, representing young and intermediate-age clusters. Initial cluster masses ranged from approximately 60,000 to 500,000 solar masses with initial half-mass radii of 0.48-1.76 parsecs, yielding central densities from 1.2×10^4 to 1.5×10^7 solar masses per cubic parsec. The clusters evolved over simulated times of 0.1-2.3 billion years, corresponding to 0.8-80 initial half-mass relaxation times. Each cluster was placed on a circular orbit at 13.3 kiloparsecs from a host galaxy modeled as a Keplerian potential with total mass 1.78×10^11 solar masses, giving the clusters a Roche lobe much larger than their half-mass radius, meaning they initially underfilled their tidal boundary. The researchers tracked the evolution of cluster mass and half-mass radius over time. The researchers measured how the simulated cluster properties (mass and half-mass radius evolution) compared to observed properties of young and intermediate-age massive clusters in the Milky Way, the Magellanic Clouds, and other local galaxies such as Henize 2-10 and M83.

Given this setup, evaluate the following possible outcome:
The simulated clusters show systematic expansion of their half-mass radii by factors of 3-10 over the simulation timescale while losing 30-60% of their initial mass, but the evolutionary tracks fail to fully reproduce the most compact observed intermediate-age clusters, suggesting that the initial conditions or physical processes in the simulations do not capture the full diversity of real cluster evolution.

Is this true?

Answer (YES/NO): NO